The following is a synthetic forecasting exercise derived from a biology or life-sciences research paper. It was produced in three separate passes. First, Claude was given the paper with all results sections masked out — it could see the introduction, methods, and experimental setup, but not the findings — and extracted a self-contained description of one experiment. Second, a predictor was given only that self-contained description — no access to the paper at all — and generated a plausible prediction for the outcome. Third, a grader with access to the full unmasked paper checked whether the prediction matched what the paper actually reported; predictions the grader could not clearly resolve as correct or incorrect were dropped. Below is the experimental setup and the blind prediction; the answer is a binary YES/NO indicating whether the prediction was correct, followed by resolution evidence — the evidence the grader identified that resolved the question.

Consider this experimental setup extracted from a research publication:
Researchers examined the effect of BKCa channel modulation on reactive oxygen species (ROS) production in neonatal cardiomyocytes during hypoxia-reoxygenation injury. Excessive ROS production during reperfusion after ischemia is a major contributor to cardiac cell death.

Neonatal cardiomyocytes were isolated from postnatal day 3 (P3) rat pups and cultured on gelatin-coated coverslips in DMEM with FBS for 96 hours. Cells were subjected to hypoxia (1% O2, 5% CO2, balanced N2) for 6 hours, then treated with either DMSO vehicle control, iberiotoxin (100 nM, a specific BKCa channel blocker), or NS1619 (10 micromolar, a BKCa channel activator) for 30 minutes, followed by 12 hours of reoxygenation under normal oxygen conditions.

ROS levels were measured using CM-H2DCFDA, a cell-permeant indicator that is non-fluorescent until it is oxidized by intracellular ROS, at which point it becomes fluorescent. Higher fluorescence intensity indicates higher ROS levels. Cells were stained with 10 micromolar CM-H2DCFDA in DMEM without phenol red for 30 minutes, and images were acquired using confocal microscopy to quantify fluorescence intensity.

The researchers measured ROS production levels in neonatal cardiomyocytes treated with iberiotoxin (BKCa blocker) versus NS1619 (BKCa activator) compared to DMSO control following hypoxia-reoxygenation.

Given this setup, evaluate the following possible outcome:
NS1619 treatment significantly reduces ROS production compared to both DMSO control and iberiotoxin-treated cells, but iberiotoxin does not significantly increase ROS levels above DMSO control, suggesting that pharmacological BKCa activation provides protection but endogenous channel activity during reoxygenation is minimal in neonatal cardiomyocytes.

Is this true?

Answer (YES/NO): NO